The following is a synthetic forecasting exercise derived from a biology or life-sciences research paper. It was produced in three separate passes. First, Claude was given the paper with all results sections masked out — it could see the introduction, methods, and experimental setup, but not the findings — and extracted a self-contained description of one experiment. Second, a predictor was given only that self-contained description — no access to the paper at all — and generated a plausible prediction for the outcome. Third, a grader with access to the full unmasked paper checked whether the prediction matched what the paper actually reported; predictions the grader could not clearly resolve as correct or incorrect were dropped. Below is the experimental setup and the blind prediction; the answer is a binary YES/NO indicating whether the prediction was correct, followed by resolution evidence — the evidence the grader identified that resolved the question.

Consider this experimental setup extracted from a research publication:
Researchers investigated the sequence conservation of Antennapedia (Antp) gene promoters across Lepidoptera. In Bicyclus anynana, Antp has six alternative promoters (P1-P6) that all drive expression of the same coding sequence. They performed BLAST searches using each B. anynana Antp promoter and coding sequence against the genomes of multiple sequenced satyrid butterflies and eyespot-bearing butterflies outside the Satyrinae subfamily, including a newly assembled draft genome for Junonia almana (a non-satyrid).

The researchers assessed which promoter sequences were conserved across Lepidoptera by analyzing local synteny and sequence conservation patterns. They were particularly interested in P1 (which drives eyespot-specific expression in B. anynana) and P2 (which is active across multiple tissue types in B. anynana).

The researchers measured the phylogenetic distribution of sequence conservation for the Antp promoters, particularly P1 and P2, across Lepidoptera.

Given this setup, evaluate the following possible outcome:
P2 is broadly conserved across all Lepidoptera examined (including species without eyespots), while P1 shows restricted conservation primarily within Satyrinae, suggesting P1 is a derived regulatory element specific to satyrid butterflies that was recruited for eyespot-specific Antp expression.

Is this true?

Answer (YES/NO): YES